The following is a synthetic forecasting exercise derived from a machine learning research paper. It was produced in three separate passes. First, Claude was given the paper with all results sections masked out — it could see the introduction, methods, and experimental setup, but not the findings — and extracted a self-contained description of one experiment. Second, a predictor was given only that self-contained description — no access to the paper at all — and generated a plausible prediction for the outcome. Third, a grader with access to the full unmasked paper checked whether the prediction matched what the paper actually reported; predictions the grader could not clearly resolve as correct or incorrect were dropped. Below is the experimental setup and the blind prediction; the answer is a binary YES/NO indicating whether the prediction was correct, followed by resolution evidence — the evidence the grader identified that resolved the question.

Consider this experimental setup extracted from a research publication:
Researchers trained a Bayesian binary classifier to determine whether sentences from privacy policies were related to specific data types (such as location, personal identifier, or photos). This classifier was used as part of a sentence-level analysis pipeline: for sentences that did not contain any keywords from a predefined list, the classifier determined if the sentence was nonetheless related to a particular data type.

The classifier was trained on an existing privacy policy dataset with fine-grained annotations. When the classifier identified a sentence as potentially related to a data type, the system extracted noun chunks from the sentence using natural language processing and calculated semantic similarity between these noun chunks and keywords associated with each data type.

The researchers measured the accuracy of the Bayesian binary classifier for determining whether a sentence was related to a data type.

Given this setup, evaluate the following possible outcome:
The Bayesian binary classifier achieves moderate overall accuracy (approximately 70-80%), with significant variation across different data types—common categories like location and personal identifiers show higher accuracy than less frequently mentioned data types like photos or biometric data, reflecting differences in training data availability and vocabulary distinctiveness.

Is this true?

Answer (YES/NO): NO